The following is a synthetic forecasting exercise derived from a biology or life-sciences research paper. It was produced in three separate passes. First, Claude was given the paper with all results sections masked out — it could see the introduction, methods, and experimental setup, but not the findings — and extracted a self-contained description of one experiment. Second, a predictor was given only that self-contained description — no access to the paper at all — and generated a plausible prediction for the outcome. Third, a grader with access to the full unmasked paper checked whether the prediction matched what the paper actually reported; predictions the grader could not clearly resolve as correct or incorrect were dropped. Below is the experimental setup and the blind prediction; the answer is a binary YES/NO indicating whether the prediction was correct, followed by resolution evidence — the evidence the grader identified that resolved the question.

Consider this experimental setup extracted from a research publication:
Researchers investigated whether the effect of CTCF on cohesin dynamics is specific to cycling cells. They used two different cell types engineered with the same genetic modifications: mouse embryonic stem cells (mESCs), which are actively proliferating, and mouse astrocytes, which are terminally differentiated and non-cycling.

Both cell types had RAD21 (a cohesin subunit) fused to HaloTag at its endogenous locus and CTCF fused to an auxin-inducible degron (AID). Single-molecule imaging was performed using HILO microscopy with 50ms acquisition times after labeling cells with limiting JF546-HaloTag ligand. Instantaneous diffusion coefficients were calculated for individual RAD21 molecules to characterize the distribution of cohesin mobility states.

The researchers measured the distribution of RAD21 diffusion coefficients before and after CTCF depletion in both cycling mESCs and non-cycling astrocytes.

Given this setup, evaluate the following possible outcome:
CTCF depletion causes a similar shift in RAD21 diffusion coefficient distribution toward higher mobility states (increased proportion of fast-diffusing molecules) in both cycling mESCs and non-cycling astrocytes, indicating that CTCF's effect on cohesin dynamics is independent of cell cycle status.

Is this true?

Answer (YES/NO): YES